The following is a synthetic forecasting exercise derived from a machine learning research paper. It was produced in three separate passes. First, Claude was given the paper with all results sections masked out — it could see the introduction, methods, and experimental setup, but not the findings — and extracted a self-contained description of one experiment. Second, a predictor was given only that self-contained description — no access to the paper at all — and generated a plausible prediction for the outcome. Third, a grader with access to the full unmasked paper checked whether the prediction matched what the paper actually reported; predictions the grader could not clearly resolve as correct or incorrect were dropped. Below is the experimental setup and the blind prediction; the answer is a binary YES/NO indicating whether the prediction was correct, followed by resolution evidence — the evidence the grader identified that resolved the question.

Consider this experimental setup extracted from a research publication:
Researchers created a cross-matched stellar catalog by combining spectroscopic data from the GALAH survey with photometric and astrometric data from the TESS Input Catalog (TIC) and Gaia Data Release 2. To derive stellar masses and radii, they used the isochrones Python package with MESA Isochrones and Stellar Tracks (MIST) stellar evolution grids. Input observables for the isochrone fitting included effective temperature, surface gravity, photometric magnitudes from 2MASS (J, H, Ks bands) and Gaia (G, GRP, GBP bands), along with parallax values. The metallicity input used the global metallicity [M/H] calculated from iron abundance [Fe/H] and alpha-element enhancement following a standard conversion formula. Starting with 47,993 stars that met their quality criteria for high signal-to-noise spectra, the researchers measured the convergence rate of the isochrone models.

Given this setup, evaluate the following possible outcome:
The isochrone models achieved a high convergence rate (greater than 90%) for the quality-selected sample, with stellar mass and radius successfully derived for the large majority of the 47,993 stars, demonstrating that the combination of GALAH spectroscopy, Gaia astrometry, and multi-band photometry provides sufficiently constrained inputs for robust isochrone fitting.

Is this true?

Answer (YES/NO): YES